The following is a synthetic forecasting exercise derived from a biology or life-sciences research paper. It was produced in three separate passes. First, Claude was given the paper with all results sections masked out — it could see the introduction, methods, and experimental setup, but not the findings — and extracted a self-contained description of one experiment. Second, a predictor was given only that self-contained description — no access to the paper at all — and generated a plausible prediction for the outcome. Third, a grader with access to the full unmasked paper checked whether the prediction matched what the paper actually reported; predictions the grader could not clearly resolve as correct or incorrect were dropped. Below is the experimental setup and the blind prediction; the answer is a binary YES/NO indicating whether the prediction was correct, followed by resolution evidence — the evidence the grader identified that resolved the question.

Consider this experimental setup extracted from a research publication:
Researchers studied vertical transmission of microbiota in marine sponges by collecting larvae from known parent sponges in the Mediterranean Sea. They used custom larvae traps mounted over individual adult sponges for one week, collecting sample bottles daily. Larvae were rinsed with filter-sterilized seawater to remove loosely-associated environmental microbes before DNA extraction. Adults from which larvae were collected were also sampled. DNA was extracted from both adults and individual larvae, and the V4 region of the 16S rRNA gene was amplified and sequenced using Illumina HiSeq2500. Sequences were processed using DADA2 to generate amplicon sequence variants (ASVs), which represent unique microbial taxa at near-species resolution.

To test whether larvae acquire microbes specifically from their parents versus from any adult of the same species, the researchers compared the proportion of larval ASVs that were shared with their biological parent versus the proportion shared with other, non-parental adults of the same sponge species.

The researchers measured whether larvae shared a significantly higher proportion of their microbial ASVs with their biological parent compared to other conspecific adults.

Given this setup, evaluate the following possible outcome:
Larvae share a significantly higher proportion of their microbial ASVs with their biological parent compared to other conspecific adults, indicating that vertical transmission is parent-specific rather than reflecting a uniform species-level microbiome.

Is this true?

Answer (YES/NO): NO